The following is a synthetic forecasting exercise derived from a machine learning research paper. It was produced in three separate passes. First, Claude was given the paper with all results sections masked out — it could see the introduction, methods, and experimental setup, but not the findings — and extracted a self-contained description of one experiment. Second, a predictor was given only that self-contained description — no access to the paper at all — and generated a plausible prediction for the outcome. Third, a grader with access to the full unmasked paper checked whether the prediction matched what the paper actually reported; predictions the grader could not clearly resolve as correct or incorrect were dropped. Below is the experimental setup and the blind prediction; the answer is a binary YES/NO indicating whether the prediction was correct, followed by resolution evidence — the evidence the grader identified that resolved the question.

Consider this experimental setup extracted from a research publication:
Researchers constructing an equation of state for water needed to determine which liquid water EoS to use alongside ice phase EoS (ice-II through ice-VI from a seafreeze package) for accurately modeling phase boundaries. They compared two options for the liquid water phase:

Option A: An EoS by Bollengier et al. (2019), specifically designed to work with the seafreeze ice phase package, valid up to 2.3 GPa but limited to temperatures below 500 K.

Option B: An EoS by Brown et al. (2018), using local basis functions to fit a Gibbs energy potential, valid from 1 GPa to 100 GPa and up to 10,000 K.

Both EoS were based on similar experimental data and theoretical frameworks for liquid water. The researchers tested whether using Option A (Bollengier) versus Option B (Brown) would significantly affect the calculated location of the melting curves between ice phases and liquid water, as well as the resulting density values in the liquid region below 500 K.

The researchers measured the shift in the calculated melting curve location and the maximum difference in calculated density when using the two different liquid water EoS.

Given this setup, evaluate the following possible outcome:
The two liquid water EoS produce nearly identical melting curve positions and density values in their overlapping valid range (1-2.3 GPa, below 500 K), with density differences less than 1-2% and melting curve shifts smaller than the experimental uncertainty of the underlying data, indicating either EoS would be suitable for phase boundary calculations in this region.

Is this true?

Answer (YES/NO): YES